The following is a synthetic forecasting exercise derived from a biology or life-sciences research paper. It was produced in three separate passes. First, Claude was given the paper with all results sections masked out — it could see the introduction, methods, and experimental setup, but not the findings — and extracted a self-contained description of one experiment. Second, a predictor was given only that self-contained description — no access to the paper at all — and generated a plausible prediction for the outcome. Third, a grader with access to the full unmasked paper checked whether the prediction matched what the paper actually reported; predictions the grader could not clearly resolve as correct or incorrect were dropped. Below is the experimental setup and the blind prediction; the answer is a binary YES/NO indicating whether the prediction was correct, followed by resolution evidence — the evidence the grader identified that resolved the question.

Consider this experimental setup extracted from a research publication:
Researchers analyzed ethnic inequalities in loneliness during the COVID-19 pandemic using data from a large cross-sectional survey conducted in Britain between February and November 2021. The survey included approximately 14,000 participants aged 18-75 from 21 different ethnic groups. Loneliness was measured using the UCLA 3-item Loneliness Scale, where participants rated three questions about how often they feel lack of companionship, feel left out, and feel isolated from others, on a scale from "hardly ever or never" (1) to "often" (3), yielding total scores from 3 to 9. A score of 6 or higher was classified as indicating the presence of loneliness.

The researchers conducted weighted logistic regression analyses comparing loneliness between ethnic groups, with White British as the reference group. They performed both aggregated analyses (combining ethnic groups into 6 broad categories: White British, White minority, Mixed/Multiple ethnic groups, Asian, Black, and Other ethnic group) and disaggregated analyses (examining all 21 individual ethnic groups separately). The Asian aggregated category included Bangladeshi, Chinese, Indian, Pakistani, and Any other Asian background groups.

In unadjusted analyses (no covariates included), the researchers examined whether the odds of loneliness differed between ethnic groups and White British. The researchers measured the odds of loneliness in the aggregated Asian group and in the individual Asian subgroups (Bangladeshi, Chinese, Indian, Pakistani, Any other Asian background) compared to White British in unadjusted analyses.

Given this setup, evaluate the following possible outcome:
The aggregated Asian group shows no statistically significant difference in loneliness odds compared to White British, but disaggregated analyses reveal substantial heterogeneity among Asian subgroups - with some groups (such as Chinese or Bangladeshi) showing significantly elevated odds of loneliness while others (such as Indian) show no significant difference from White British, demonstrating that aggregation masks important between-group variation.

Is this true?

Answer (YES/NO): NO